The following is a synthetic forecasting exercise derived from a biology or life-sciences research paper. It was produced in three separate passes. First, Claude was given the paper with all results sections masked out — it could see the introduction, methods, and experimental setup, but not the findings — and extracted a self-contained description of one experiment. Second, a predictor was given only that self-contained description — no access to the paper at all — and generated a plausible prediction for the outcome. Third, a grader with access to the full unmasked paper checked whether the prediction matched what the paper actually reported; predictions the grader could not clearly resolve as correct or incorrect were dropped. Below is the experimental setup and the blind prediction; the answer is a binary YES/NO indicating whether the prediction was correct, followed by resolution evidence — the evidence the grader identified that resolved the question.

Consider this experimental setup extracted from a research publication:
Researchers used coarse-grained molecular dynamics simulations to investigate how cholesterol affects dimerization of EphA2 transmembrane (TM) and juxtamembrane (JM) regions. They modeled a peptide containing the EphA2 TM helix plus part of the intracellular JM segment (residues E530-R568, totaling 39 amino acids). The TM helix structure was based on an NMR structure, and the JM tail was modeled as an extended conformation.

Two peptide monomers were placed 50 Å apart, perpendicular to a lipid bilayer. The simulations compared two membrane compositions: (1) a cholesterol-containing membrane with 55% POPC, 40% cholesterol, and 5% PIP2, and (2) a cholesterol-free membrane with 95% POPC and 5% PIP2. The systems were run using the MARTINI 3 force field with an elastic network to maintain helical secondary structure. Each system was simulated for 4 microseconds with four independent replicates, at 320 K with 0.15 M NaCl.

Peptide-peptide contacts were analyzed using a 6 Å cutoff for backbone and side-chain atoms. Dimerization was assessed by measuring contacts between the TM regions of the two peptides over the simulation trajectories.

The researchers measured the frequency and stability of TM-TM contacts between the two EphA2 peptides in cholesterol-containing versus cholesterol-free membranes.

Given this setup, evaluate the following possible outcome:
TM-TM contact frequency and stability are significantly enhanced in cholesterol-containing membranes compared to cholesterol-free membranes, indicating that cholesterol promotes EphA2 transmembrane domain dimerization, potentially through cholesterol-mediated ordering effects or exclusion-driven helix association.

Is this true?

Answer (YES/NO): NO